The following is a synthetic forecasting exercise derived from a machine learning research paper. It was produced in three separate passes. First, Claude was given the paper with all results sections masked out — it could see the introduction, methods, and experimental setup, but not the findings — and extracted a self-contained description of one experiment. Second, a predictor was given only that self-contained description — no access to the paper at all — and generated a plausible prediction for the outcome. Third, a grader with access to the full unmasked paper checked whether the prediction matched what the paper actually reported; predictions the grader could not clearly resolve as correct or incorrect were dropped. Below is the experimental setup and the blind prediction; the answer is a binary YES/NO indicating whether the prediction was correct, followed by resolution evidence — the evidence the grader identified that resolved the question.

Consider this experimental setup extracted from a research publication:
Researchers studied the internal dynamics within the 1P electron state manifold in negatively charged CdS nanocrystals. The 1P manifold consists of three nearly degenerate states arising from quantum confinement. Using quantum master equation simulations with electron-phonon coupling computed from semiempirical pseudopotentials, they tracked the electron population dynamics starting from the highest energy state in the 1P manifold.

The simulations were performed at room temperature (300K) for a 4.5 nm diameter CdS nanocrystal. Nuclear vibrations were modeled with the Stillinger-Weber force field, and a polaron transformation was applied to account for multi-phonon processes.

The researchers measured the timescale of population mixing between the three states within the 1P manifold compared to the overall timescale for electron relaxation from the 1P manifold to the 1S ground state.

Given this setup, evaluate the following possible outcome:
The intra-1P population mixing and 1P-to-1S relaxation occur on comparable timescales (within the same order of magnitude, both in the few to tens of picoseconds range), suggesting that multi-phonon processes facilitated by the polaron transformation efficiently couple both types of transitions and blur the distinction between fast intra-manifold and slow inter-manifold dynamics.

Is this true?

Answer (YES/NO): NO